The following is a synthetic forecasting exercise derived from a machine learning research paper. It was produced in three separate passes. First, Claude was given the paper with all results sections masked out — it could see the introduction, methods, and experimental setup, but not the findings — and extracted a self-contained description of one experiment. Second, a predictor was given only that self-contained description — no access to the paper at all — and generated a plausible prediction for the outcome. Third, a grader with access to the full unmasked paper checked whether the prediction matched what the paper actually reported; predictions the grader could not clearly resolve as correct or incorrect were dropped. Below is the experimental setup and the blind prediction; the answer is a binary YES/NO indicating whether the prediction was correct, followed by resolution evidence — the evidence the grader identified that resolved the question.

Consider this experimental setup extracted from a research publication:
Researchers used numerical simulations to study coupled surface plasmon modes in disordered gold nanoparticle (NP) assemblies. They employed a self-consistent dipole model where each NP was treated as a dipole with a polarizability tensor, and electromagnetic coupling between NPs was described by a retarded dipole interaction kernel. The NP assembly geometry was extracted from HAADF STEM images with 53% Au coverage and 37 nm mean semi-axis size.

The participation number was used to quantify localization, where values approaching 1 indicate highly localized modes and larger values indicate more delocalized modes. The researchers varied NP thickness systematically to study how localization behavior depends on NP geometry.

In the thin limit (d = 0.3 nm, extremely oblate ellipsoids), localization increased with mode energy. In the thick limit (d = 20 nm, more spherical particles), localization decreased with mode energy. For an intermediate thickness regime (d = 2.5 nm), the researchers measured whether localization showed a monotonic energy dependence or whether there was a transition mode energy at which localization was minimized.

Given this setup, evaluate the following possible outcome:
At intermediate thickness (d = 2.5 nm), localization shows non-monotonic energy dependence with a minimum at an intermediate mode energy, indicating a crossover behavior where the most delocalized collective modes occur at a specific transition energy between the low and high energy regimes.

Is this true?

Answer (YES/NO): YES